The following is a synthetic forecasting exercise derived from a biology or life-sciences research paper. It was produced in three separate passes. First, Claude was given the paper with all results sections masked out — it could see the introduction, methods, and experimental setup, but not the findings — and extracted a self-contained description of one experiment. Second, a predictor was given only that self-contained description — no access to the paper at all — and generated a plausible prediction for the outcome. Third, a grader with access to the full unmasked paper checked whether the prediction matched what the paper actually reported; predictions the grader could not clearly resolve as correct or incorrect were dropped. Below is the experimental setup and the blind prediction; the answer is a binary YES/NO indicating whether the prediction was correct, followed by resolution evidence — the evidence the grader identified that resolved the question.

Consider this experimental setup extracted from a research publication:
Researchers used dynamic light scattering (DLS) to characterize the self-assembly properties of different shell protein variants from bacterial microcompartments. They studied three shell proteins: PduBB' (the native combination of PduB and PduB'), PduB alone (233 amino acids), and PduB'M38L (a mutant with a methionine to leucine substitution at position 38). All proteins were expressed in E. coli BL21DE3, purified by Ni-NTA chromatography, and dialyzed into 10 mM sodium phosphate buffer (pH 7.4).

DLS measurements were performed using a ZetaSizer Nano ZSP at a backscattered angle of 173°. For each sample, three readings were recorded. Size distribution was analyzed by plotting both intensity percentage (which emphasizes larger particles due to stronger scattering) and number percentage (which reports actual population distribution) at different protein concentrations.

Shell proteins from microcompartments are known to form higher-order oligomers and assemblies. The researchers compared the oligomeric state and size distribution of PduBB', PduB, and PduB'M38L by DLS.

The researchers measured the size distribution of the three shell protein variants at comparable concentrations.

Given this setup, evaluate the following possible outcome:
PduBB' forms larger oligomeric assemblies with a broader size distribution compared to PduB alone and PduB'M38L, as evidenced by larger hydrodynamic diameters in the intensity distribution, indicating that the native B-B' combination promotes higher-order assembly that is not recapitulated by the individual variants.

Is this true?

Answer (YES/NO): NO